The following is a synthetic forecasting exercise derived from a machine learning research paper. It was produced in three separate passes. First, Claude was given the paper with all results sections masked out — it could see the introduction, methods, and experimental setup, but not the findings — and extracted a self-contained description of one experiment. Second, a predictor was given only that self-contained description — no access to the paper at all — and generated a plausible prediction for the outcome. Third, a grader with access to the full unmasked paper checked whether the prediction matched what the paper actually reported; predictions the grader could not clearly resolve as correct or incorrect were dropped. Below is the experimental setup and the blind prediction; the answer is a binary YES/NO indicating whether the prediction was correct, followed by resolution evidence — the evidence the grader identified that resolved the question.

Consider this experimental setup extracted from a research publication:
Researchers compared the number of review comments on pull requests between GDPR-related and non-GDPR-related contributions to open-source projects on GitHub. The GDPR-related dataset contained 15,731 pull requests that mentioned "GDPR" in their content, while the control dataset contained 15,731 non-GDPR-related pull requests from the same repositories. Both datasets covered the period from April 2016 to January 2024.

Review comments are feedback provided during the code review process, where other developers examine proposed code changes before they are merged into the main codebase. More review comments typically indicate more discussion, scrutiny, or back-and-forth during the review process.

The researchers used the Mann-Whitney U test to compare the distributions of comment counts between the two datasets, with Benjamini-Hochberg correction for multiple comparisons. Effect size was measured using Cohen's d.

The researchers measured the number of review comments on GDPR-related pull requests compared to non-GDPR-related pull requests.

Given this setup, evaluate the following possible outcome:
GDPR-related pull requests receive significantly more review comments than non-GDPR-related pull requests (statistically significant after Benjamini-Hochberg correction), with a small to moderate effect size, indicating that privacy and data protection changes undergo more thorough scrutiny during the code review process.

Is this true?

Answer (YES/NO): YES